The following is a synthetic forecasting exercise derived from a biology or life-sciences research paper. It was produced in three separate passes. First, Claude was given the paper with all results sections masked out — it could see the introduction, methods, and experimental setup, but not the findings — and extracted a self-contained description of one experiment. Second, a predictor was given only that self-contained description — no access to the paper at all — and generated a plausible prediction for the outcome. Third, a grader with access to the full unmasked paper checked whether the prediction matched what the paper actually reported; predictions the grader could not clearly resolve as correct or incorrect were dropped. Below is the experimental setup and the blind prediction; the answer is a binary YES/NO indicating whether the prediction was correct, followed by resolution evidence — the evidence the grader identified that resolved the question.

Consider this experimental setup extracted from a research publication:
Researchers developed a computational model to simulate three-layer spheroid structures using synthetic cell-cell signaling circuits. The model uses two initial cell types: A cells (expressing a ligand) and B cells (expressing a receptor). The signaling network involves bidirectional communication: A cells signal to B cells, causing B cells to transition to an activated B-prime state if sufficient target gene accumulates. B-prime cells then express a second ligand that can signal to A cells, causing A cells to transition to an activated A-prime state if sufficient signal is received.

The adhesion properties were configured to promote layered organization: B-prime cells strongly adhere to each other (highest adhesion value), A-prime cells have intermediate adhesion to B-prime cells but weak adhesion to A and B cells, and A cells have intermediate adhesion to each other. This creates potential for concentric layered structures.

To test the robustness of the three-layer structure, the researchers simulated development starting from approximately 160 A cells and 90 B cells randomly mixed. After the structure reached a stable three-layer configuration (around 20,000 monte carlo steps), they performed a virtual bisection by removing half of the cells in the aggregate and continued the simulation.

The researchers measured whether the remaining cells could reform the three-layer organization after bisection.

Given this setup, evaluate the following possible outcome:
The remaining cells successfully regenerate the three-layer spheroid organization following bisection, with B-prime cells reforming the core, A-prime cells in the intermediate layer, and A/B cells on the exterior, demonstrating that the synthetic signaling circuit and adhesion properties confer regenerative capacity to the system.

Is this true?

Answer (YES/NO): NO